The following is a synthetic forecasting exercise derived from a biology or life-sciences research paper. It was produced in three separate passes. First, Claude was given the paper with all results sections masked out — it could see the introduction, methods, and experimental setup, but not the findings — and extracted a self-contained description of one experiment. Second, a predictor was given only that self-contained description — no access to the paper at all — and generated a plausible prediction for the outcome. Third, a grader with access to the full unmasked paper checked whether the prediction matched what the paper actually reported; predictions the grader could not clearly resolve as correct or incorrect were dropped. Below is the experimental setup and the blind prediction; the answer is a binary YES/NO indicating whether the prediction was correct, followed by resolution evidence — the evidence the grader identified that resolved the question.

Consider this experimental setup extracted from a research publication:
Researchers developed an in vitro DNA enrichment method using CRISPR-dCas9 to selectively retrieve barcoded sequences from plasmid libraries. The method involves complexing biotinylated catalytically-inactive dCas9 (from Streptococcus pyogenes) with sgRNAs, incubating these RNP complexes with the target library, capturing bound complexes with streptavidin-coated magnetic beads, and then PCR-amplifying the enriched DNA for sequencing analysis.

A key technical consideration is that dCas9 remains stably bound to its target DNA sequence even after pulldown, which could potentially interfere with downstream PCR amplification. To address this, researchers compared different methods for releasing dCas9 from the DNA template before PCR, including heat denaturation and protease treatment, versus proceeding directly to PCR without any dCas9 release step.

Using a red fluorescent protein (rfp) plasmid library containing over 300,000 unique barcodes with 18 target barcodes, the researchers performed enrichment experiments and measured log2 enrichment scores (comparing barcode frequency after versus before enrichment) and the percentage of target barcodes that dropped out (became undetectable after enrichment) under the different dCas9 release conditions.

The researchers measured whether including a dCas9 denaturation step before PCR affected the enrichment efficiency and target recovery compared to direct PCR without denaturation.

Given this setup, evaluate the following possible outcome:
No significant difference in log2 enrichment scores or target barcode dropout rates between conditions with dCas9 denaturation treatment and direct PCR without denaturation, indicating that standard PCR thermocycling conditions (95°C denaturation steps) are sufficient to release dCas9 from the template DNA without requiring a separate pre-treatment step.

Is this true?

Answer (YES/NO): YES